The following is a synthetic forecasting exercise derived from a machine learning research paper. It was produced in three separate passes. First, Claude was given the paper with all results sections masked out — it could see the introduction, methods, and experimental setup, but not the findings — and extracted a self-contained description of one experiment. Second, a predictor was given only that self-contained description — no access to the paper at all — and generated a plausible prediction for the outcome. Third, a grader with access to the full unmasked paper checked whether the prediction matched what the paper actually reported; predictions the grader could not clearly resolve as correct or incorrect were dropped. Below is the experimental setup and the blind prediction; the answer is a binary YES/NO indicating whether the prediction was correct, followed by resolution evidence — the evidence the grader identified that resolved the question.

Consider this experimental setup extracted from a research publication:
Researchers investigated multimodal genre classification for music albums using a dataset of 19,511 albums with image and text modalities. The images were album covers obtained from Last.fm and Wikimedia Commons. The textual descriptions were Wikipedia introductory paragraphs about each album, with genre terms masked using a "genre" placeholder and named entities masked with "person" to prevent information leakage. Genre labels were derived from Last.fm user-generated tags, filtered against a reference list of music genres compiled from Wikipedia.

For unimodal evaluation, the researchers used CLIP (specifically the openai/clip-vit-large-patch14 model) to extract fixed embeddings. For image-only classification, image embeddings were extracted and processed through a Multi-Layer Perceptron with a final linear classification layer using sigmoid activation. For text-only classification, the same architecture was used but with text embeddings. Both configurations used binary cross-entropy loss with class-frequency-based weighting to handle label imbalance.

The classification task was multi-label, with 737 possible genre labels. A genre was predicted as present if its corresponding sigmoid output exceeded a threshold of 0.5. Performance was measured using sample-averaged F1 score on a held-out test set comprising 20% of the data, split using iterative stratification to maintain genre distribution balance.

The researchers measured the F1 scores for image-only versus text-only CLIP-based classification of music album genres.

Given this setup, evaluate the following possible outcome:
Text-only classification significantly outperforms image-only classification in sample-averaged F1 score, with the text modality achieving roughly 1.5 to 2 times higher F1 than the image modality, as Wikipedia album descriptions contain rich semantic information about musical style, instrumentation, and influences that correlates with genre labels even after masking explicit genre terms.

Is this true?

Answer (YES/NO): NO